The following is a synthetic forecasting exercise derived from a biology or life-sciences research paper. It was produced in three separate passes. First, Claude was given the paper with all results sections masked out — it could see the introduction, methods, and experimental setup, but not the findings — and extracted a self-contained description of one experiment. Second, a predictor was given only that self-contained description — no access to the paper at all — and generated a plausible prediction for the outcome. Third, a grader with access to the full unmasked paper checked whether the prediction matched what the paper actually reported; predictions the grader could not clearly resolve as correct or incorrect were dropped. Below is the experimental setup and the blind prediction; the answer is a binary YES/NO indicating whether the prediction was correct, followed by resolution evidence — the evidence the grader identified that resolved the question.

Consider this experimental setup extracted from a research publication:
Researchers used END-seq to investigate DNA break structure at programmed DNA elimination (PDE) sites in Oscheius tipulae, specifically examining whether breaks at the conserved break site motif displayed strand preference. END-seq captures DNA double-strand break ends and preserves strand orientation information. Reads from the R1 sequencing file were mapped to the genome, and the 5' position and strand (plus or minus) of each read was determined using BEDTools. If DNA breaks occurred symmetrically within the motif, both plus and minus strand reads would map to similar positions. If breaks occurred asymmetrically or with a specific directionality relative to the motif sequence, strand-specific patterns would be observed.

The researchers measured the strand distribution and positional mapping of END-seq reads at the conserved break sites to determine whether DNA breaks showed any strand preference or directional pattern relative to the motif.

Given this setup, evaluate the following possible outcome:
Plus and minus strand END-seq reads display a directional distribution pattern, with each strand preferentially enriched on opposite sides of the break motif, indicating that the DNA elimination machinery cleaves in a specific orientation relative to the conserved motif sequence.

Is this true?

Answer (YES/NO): YES